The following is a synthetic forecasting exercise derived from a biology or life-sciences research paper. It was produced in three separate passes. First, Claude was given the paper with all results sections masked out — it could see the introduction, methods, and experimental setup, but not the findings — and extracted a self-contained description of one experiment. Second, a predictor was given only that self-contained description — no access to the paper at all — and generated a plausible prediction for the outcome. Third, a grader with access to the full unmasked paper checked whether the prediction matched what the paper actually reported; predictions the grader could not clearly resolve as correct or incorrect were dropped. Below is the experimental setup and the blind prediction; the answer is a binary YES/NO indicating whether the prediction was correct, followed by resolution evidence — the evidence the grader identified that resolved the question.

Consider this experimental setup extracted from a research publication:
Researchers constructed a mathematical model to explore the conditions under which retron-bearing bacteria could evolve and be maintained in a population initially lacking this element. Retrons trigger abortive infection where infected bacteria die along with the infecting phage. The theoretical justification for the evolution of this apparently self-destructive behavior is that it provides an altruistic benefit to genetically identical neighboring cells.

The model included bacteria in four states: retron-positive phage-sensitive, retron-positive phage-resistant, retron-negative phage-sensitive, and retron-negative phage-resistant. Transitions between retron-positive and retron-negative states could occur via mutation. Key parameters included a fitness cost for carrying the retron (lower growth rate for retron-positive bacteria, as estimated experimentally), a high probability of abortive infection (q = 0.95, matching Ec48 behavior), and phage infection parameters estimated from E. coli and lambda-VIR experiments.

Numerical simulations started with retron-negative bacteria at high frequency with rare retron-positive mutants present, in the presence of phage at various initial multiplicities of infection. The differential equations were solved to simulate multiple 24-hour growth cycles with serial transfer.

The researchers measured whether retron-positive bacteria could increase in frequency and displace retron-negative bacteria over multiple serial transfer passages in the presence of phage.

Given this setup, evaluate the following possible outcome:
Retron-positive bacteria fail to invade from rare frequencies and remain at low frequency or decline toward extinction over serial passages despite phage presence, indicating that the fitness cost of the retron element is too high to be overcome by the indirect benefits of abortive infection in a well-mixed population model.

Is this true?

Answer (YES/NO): YES